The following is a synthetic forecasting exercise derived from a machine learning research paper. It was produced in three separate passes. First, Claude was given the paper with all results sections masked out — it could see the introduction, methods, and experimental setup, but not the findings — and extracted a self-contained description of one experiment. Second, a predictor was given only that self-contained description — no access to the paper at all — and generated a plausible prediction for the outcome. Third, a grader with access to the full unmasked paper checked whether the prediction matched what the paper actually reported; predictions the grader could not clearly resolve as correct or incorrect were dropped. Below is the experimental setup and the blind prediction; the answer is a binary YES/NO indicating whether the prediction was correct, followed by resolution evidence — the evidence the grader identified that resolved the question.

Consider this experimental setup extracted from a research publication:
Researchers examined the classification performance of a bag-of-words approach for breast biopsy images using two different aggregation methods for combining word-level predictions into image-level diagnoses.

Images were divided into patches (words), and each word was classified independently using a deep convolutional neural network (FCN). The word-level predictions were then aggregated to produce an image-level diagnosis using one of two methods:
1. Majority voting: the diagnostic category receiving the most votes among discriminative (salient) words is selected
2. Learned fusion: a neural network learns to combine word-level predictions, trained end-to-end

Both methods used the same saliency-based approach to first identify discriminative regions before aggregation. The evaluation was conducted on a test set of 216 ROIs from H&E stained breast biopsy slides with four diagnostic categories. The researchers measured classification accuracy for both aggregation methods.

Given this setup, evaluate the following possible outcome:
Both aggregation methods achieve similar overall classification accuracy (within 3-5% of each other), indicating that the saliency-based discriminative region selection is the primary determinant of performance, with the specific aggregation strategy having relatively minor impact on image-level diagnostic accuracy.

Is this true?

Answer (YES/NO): YES